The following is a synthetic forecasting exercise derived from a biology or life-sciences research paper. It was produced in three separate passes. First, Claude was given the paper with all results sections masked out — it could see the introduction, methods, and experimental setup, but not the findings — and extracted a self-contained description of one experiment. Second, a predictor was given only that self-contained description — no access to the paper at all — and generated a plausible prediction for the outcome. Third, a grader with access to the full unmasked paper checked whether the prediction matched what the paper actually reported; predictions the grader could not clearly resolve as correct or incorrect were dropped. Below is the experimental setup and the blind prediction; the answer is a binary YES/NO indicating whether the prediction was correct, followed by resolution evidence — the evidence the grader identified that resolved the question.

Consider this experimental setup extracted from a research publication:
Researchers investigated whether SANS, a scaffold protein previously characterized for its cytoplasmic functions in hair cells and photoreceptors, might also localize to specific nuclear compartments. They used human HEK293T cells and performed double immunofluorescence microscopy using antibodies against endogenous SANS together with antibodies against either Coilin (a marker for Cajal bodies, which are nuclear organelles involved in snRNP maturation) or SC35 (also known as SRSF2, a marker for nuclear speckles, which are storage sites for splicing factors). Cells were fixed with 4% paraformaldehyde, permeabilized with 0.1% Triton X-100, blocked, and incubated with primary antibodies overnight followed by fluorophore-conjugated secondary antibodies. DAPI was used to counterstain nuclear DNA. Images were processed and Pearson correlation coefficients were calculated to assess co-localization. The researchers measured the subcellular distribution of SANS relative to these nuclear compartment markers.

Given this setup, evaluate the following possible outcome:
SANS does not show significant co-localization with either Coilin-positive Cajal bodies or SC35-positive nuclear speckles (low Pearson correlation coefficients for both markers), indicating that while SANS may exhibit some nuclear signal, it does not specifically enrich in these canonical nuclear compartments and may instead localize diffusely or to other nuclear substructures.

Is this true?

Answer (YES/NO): NO